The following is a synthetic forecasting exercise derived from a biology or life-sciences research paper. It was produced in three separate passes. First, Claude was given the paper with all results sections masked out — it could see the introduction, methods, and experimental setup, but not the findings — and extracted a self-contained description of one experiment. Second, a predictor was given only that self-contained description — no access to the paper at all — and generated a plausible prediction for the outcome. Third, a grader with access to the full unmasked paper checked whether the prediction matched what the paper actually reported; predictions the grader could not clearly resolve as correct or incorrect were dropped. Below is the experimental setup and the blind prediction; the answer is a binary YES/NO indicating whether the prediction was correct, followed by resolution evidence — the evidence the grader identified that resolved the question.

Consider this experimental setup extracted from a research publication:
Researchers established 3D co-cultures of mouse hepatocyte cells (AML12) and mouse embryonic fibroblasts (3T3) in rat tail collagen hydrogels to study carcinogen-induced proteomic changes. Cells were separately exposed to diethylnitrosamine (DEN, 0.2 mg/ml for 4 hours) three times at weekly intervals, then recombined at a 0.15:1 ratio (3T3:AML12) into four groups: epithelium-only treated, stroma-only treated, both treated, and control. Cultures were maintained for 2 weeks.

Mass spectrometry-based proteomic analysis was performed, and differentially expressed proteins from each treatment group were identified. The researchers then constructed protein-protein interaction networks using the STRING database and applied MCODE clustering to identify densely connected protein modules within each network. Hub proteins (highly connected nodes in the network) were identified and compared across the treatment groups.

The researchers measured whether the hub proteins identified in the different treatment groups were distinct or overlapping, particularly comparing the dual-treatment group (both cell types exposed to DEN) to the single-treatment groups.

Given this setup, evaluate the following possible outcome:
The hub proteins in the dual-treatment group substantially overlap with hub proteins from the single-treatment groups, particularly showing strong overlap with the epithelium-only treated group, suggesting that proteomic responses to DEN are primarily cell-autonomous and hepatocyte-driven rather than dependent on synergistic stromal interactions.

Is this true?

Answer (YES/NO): NO